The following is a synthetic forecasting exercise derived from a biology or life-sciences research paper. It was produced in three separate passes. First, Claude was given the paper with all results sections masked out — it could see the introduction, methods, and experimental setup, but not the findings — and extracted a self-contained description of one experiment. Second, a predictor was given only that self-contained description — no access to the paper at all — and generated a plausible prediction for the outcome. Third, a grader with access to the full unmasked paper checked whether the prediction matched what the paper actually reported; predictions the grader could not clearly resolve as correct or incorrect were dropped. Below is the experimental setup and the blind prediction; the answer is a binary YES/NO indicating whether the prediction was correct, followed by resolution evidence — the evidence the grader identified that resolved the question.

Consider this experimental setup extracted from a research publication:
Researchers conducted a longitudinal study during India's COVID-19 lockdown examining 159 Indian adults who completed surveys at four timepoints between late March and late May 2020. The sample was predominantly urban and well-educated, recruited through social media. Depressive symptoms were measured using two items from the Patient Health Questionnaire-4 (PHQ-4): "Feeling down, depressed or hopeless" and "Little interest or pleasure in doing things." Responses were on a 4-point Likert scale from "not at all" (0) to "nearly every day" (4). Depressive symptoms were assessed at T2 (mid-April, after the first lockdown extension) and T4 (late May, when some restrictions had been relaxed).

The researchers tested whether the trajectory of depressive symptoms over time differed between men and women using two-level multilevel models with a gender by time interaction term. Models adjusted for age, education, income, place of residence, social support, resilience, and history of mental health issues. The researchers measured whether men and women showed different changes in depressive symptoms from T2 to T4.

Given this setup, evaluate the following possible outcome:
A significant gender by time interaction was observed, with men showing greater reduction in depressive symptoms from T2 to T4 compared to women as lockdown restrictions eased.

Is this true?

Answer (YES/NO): NO